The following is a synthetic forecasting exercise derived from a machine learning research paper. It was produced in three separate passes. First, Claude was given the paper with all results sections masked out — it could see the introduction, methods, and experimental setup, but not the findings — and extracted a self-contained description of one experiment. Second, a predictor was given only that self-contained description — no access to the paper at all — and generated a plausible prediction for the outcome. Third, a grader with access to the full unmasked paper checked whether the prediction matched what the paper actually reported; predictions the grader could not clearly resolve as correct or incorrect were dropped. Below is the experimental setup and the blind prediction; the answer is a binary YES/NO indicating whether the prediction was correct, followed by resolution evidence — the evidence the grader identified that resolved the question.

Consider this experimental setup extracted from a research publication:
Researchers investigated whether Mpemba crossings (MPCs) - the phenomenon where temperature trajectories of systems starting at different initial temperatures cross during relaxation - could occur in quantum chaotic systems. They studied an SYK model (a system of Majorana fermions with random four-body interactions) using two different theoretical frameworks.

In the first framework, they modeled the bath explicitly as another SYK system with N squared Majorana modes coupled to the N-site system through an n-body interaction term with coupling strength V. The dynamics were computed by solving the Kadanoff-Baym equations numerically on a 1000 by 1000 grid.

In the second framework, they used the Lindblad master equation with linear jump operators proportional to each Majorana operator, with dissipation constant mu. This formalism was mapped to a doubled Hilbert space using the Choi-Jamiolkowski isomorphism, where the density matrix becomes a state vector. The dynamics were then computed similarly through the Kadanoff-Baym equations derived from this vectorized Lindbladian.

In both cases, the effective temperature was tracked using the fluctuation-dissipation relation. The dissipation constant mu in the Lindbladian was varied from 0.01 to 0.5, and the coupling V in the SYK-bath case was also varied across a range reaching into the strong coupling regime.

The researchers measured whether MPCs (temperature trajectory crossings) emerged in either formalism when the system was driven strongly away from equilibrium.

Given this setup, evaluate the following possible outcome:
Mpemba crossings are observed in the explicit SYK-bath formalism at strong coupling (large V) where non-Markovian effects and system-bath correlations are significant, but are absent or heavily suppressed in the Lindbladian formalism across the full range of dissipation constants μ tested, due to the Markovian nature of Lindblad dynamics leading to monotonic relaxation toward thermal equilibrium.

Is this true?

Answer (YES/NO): YES